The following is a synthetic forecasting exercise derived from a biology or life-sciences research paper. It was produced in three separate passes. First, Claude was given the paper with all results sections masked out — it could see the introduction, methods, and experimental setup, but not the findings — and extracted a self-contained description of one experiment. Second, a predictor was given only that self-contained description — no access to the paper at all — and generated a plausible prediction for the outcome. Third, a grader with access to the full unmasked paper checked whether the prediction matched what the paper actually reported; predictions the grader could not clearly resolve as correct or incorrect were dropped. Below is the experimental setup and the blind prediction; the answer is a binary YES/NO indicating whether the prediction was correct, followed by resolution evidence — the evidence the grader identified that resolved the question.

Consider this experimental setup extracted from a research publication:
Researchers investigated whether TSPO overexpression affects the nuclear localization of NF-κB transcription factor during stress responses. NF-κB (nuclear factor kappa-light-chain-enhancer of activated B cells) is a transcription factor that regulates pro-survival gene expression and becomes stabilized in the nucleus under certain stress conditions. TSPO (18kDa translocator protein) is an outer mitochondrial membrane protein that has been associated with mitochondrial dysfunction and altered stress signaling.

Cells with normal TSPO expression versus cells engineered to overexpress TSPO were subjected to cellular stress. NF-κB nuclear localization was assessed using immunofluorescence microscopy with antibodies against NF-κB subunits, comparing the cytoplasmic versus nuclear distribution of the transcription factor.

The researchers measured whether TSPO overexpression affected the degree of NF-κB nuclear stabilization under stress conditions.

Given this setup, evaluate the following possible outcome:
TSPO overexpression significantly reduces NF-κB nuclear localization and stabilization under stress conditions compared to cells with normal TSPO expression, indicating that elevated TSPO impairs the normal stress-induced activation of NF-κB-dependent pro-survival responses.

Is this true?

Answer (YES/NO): NO